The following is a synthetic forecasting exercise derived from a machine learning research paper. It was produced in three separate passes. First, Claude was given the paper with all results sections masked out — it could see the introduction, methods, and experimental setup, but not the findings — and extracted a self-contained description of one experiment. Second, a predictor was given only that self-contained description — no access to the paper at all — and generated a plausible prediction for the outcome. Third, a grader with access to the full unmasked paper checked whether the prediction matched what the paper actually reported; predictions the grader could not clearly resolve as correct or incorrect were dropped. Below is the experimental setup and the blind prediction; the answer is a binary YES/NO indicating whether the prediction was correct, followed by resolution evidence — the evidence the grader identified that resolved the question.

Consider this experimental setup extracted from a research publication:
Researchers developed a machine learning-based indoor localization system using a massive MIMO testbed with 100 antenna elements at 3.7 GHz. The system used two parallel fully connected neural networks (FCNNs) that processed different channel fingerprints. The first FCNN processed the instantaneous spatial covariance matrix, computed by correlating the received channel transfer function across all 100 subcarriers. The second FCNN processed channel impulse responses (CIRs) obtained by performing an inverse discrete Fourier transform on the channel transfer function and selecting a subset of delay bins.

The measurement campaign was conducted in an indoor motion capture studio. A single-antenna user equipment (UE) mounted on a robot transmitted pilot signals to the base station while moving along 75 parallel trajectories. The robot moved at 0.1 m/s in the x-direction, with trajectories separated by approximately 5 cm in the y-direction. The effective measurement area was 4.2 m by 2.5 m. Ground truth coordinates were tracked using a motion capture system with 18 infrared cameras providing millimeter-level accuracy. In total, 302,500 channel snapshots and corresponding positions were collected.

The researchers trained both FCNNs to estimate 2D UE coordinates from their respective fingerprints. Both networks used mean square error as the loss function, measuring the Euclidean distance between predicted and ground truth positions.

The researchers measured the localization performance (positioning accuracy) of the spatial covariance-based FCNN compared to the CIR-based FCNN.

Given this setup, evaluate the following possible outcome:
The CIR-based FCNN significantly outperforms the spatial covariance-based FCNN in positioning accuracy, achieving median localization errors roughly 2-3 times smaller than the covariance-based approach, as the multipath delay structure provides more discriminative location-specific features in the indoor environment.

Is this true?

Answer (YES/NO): NO